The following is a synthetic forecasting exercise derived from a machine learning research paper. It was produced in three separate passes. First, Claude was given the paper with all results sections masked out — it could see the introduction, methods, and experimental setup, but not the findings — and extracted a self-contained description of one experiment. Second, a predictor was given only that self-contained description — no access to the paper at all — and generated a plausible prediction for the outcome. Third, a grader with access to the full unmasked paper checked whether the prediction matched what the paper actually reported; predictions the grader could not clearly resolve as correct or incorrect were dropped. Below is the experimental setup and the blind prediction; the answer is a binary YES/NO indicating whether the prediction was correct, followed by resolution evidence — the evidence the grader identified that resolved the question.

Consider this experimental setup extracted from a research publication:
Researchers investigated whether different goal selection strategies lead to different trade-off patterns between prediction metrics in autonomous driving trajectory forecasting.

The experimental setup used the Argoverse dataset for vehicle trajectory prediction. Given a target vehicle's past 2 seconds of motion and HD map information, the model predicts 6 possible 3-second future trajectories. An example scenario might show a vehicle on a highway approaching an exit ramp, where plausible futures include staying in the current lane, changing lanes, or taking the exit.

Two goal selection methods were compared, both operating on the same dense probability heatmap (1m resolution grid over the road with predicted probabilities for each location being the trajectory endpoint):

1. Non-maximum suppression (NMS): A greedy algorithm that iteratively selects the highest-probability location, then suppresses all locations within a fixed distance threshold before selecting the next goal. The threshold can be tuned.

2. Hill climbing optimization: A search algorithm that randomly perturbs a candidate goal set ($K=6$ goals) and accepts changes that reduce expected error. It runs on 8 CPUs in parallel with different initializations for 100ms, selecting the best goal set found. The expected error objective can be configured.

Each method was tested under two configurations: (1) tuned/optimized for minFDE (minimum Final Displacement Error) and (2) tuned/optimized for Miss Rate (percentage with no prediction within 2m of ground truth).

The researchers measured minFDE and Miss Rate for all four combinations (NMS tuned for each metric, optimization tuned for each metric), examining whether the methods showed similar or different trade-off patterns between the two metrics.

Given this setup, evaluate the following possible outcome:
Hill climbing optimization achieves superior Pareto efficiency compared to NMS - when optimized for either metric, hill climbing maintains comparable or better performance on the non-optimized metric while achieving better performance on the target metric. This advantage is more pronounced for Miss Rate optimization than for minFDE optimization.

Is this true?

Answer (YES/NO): NO